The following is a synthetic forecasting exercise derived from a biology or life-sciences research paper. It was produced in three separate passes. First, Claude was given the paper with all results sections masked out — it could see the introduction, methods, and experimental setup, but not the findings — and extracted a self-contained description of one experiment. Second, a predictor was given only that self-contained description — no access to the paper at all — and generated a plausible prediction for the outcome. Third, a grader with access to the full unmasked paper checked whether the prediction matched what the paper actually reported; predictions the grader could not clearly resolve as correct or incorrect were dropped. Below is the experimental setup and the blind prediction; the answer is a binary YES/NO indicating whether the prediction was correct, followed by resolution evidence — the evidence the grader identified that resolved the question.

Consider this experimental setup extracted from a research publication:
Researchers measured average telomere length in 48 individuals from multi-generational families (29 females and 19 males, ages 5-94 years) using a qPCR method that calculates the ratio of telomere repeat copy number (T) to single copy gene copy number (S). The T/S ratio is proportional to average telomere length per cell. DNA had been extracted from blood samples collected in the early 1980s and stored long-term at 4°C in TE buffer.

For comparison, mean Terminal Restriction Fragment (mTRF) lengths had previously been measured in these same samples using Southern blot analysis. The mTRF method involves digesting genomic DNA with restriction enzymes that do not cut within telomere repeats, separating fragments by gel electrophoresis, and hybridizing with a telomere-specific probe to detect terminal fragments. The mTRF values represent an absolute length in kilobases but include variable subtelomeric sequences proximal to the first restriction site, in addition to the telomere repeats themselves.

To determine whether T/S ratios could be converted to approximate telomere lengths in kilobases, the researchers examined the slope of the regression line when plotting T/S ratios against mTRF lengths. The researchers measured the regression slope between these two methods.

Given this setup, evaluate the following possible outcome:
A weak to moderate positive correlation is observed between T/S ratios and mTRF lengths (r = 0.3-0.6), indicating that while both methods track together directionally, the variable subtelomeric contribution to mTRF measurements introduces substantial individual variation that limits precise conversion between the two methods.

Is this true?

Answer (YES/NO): NO